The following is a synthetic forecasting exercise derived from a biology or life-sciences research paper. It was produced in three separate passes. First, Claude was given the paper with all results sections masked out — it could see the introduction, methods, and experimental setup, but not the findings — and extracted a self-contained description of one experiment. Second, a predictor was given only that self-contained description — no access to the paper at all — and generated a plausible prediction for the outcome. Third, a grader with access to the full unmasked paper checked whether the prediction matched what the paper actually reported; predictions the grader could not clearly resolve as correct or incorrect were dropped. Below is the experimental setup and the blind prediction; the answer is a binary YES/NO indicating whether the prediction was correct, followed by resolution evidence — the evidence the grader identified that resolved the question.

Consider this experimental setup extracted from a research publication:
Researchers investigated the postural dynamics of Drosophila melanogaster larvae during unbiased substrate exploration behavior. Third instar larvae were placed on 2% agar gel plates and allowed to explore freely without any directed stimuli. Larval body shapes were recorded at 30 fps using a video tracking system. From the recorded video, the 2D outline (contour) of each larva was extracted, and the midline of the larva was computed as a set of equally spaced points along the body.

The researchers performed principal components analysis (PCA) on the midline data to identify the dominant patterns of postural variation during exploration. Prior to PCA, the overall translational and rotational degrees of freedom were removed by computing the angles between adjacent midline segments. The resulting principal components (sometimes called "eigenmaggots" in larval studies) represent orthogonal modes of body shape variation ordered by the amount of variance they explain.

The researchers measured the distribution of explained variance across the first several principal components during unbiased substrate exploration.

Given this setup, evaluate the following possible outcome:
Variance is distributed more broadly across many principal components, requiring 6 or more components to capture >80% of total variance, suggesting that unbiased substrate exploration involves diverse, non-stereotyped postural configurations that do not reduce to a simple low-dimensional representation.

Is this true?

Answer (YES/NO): NO